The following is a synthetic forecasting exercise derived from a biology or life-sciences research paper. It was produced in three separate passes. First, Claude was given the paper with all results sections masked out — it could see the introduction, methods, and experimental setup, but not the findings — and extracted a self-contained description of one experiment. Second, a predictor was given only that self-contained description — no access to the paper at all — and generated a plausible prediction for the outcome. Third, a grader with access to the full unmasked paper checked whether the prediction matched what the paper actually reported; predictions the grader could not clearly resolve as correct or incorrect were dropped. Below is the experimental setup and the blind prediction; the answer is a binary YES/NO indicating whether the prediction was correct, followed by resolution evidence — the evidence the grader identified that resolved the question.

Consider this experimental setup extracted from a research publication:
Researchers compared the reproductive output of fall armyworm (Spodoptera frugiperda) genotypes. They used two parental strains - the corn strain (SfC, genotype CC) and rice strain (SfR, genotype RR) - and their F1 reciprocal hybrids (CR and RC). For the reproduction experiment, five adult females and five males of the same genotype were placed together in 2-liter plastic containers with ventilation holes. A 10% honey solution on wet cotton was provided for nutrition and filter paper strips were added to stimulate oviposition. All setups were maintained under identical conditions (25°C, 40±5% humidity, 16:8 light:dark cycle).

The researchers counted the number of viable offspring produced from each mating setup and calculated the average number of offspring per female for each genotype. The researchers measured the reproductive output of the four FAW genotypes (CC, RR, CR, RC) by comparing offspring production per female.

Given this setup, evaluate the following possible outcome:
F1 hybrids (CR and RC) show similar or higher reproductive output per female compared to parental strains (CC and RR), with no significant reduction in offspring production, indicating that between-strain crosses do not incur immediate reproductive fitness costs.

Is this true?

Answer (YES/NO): YES